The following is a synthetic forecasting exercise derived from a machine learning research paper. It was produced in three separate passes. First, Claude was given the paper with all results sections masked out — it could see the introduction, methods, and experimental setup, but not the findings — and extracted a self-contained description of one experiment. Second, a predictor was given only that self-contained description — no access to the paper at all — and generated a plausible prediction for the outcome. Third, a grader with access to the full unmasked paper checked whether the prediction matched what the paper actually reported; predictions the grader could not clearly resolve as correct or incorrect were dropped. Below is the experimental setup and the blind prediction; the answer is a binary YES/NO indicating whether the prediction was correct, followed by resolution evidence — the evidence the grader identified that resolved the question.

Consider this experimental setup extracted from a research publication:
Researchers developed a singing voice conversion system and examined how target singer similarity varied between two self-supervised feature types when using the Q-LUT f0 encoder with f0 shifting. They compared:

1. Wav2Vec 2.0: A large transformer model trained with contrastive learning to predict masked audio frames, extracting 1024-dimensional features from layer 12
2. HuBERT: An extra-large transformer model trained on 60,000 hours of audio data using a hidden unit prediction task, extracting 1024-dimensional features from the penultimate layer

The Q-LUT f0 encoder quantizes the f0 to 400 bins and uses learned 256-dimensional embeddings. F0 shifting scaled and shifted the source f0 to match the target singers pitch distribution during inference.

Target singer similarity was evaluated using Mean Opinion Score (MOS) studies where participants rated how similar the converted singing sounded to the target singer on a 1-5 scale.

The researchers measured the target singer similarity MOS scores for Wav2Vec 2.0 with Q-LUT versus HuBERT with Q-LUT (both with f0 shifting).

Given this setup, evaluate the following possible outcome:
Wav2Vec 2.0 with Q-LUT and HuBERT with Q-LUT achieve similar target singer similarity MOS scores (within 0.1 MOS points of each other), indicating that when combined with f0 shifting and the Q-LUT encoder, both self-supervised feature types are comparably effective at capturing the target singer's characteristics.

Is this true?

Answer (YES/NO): YES